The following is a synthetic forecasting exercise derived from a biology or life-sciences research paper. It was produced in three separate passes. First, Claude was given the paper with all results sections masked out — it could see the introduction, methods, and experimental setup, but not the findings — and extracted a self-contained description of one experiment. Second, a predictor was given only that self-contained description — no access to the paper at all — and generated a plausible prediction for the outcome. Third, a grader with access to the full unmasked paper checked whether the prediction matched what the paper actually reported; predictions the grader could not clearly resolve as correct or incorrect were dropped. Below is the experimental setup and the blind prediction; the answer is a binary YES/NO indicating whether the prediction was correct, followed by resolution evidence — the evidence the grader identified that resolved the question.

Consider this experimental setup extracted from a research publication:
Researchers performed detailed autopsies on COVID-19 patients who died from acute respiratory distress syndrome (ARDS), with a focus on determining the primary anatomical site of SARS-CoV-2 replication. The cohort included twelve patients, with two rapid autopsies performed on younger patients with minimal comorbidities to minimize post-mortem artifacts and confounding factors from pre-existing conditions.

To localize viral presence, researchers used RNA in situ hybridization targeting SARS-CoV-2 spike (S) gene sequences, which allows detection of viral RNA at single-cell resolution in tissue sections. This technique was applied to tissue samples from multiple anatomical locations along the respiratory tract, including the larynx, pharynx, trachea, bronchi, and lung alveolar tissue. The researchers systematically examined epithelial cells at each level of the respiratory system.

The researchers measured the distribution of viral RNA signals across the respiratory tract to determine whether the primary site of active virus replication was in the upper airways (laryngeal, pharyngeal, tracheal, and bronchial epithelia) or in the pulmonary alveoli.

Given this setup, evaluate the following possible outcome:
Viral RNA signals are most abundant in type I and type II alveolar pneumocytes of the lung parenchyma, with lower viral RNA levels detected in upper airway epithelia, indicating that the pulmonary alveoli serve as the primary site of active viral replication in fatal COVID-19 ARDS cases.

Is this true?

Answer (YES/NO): NO